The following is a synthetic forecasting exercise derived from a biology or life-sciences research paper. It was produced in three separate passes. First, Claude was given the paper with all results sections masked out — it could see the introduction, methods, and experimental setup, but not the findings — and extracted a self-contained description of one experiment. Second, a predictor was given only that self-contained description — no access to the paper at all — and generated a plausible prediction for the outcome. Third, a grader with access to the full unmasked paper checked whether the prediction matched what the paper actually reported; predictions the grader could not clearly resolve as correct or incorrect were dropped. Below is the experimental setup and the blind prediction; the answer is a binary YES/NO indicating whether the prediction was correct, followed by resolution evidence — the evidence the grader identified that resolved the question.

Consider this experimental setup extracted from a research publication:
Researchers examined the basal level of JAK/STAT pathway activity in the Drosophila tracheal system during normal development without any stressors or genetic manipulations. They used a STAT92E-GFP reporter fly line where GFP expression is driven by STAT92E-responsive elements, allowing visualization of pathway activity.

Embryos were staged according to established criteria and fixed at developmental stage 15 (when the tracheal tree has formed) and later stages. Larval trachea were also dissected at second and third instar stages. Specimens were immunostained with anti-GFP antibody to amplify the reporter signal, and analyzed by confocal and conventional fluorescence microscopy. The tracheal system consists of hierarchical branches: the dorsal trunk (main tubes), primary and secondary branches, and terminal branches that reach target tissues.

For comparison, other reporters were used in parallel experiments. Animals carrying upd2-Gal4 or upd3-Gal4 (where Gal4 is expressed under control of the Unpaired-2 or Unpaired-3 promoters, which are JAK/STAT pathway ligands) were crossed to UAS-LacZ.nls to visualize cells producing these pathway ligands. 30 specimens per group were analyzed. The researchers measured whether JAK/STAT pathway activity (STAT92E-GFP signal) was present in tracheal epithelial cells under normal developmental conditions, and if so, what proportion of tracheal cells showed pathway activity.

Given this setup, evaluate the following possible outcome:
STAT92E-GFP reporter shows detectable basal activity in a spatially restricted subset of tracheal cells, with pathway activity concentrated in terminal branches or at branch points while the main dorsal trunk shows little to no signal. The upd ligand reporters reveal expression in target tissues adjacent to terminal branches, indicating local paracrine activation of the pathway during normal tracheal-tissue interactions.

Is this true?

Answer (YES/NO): NO